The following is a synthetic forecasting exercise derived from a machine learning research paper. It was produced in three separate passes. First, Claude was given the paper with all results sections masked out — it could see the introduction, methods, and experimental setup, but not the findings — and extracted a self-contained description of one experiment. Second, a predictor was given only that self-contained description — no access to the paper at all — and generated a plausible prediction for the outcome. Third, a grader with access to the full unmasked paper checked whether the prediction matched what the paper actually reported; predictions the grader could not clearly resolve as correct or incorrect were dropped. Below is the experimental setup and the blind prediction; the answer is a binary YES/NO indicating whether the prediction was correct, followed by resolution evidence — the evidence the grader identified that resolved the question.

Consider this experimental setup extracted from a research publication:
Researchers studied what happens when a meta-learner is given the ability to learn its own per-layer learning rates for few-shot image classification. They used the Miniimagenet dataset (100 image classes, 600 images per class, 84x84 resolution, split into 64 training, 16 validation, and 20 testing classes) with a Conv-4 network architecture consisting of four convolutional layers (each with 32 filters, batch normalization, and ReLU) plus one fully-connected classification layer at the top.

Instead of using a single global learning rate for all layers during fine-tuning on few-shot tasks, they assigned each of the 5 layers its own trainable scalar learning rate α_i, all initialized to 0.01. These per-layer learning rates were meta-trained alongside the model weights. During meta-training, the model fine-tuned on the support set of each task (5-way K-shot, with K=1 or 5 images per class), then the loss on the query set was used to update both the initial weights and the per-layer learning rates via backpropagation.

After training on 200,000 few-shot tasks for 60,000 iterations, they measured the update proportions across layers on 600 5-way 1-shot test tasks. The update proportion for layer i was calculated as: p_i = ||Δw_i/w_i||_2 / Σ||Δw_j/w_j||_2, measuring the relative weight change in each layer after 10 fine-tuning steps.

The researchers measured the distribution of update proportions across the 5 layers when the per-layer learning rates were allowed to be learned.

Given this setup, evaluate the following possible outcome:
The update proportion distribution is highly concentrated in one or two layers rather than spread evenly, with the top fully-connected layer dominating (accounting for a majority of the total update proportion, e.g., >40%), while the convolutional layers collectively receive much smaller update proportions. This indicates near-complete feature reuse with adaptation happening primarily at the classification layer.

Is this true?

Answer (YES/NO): YES